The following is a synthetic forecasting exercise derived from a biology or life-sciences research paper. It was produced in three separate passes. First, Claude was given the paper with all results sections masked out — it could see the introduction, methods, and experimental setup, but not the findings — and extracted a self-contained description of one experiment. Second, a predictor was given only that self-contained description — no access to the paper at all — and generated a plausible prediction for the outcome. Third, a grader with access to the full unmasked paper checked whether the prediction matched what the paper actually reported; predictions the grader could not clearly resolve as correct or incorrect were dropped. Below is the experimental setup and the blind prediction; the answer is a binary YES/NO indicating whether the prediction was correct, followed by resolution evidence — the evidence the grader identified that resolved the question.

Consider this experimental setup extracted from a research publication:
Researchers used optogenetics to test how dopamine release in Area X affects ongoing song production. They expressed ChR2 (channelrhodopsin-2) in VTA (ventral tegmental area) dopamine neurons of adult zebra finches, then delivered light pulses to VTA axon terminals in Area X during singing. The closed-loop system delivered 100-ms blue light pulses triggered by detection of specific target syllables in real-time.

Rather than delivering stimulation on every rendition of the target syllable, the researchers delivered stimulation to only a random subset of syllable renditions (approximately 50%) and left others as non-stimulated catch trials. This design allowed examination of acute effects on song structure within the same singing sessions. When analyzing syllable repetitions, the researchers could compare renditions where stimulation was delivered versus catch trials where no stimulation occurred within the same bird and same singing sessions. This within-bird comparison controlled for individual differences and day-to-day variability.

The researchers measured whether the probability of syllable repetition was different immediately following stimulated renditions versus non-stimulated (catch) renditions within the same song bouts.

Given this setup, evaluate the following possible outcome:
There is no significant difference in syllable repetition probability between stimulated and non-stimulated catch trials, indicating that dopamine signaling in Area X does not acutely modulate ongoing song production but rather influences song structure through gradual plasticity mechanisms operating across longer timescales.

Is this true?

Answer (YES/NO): YES